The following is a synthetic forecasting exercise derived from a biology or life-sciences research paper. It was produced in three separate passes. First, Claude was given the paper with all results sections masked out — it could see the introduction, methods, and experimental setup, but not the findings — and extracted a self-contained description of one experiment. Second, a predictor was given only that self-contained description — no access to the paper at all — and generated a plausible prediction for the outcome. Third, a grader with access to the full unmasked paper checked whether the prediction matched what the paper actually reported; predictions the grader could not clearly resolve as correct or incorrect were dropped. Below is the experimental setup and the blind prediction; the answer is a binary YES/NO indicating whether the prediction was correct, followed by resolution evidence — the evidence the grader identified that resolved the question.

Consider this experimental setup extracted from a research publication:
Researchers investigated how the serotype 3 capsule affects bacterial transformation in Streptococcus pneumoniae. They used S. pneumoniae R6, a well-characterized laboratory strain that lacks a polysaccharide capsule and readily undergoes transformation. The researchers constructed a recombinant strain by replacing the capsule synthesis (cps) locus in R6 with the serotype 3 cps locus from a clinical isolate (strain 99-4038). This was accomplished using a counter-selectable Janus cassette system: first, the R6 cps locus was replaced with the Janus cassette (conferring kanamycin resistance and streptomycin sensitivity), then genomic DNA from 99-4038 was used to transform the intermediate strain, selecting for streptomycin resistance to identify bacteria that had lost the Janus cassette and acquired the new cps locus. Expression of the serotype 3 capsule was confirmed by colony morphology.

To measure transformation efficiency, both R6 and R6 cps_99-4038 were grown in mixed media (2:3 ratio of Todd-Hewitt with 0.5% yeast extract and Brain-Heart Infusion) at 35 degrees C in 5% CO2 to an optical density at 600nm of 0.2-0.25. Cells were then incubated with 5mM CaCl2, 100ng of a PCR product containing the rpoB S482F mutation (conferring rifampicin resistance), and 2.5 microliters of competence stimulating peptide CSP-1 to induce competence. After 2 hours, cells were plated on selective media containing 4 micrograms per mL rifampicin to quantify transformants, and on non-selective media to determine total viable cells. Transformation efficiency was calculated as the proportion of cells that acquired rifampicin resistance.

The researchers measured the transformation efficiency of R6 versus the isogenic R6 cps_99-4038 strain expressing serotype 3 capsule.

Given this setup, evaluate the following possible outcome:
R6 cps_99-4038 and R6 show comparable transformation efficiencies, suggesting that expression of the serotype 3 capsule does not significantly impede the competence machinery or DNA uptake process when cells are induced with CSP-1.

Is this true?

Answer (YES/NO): NO